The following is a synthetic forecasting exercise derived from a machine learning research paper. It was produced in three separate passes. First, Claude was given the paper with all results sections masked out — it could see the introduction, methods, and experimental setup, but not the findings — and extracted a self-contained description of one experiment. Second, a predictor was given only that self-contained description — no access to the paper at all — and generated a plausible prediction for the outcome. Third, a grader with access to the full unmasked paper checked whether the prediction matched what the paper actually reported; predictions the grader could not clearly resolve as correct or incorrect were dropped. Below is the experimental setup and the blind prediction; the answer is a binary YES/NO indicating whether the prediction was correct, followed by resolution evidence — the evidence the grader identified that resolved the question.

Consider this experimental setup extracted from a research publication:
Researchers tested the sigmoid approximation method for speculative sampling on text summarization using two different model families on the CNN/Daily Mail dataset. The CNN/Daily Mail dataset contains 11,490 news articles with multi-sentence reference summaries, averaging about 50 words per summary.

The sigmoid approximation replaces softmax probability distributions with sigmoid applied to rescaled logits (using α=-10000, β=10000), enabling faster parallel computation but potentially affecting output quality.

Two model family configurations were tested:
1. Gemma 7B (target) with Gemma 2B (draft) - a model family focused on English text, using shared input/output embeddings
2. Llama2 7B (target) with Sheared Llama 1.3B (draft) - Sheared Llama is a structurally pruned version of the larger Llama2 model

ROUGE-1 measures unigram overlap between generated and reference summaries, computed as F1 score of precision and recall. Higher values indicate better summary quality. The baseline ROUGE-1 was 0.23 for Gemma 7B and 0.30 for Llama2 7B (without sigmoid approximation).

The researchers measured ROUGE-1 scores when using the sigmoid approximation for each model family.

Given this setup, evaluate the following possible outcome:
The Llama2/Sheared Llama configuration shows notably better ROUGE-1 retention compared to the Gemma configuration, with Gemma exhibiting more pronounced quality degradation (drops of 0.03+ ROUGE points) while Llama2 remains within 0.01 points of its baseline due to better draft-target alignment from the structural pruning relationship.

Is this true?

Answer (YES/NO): NO